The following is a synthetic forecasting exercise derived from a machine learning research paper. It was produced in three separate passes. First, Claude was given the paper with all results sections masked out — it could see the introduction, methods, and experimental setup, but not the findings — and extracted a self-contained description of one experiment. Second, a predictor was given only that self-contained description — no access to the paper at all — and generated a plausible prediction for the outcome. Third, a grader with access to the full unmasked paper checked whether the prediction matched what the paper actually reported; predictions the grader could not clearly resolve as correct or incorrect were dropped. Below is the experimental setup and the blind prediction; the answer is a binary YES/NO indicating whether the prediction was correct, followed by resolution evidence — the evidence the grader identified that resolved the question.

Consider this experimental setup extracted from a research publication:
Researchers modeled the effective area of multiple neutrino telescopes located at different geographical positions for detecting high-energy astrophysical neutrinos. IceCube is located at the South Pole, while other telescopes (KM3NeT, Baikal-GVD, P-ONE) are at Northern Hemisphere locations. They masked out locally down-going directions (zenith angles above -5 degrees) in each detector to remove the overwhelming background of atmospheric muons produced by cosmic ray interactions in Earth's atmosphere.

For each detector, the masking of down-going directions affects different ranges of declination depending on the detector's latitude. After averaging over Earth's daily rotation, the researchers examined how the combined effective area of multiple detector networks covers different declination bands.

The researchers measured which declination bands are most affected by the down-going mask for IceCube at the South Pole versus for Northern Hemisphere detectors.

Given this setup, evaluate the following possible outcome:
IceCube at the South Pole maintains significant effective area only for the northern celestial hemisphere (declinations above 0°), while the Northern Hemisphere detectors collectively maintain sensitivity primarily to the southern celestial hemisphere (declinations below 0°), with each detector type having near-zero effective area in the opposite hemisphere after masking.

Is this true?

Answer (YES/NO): NO